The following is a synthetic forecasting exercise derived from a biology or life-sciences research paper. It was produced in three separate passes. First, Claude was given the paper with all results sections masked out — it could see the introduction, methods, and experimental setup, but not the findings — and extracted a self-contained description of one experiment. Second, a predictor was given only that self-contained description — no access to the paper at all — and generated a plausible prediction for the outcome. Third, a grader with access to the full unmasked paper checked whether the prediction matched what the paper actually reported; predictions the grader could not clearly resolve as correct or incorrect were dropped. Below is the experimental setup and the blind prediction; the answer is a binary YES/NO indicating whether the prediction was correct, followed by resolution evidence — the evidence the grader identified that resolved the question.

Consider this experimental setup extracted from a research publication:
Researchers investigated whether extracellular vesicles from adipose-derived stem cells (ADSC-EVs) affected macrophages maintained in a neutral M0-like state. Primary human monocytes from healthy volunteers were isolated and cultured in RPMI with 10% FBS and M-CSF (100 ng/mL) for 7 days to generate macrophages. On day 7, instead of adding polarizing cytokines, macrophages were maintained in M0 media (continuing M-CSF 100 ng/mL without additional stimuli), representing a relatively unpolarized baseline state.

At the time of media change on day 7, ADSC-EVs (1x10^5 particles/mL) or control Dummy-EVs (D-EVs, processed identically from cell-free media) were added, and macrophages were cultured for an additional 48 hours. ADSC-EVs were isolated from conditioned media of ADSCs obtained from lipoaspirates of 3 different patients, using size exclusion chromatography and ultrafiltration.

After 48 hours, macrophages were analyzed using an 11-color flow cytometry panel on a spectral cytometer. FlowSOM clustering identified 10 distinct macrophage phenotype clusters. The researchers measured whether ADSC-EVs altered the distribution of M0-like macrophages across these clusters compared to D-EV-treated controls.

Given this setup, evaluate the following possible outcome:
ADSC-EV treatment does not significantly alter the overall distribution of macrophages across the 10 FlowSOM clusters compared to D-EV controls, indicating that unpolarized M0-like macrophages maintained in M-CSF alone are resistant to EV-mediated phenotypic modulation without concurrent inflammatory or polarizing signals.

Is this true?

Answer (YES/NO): NO